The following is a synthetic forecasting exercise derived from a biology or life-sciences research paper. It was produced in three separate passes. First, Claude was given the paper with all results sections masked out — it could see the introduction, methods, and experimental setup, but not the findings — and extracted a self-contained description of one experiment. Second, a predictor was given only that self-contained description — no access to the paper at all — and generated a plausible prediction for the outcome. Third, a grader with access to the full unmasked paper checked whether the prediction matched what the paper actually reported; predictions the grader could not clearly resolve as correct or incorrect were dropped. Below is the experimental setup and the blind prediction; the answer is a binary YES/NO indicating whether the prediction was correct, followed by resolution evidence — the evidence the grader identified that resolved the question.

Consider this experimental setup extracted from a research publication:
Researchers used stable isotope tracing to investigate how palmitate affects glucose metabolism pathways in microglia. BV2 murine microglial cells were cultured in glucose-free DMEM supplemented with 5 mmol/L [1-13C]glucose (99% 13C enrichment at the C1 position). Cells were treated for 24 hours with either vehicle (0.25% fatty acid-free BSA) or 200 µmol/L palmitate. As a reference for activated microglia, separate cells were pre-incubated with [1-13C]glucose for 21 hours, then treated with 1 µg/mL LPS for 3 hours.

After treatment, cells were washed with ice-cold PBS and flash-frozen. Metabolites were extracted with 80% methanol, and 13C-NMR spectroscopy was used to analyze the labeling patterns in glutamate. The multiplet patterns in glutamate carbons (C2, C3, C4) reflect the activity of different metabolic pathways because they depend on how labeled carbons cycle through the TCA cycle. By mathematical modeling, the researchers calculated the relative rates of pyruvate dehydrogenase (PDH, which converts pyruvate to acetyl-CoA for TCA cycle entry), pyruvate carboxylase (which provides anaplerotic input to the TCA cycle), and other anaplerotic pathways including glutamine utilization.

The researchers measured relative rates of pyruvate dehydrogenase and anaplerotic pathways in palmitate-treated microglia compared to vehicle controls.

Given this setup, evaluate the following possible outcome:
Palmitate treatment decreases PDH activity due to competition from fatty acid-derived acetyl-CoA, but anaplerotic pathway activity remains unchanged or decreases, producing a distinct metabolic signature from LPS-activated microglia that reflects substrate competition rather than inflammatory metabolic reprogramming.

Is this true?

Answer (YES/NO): NO